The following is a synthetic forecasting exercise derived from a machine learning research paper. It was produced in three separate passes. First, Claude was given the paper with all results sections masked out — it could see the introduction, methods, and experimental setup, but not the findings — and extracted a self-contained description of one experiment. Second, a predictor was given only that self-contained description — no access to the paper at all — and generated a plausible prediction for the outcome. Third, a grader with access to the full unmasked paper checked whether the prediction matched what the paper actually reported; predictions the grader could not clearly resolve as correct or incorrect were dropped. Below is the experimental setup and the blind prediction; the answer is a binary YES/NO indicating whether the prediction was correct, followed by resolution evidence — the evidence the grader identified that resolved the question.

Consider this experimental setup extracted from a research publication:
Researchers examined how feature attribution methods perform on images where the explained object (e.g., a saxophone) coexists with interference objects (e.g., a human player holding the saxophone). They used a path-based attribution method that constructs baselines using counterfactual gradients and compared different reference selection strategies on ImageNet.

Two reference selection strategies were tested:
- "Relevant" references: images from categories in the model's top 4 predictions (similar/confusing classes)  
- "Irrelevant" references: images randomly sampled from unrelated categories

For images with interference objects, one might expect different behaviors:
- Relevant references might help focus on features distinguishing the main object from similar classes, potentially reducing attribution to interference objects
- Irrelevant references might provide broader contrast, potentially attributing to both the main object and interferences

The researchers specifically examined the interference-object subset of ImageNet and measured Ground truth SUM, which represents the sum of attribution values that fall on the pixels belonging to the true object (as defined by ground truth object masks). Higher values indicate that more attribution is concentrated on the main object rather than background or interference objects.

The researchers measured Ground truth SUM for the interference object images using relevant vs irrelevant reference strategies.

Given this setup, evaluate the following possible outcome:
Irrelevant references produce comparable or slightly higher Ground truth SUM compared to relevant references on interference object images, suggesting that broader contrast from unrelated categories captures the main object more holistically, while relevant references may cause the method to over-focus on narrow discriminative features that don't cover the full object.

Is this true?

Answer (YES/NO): NO